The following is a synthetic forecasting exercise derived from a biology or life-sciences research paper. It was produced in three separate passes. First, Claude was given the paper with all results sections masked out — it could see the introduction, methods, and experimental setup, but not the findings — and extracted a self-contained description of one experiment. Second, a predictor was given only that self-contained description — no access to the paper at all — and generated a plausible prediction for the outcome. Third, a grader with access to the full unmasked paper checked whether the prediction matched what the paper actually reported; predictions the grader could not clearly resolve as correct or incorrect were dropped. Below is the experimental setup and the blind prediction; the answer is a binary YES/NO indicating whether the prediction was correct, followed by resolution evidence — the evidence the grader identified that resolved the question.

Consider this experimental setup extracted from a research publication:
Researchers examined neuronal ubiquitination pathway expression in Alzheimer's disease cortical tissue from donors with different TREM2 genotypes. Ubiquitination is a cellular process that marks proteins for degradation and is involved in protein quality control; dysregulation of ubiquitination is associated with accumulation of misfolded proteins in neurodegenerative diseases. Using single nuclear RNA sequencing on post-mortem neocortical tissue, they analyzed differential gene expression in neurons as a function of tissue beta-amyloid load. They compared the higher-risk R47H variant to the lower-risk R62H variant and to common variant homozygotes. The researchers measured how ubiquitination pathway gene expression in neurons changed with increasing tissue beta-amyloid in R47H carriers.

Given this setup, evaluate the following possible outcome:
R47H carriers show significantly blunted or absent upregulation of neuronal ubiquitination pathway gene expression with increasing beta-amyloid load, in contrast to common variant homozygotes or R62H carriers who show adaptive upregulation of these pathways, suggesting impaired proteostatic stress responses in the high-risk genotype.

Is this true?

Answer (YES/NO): NO